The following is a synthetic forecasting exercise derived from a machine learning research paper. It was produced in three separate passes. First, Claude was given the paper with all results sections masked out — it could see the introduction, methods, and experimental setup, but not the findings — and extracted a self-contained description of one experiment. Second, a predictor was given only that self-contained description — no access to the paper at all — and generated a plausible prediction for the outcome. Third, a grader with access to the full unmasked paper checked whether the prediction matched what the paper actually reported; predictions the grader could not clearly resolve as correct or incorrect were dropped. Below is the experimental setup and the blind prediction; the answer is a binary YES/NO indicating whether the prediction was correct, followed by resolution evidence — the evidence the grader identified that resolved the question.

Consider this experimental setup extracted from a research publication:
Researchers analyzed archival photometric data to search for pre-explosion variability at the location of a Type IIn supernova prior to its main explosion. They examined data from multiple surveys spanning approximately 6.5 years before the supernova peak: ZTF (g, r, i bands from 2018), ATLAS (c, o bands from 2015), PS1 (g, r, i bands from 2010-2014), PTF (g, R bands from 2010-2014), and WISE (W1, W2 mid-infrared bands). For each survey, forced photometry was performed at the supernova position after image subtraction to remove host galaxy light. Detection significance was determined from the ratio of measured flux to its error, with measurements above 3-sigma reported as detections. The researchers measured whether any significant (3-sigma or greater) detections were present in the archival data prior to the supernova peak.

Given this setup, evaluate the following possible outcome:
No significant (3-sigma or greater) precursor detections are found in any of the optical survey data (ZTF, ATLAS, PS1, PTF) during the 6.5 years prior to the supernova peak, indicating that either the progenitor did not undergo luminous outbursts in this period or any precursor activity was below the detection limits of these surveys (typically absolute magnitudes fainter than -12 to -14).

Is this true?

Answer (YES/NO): NO